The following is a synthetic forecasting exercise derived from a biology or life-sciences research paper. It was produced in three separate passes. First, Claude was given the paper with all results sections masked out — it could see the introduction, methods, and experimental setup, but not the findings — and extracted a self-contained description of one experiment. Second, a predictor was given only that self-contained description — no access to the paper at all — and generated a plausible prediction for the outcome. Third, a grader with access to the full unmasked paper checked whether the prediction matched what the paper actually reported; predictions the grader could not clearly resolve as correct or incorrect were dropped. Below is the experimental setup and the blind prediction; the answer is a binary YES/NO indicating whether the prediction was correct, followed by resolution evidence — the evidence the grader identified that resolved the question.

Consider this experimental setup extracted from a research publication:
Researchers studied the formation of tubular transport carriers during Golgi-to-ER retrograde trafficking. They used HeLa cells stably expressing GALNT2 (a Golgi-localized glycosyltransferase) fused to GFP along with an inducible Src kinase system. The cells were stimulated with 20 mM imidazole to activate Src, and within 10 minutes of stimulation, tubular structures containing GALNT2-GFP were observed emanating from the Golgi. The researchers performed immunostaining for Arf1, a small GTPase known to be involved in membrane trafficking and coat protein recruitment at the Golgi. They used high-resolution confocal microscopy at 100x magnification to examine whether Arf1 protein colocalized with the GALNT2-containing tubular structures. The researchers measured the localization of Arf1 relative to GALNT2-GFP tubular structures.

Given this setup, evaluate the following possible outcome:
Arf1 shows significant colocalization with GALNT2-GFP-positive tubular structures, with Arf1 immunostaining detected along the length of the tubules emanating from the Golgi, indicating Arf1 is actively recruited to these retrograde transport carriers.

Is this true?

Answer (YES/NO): NO